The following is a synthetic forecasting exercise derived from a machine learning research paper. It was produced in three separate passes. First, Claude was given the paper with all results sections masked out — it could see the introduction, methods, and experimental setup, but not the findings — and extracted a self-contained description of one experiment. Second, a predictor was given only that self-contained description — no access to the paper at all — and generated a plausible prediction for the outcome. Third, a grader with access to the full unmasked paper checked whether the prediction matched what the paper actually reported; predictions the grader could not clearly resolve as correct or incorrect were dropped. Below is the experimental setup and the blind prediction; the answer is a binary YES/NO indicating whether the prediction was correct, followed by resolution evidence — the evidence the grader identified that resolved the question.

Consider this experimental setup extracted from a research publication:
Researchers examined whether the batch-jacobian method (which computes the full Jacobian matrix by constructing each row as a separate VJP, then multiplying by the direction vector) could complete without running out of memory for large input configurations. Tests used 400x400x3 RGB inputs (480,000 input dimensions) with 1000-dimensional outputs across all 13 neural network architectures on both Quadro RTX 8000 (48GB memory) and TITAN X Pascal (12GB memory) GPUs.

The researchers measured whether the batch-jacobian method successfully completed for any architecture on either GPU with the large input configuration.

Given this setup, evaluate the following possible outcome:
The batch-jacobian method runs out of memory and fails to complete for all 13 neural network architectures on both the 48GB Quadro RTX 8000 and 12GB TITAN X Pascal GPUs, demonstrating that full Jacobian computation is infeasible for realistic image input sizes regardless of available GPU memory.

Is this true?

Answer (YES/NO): YES